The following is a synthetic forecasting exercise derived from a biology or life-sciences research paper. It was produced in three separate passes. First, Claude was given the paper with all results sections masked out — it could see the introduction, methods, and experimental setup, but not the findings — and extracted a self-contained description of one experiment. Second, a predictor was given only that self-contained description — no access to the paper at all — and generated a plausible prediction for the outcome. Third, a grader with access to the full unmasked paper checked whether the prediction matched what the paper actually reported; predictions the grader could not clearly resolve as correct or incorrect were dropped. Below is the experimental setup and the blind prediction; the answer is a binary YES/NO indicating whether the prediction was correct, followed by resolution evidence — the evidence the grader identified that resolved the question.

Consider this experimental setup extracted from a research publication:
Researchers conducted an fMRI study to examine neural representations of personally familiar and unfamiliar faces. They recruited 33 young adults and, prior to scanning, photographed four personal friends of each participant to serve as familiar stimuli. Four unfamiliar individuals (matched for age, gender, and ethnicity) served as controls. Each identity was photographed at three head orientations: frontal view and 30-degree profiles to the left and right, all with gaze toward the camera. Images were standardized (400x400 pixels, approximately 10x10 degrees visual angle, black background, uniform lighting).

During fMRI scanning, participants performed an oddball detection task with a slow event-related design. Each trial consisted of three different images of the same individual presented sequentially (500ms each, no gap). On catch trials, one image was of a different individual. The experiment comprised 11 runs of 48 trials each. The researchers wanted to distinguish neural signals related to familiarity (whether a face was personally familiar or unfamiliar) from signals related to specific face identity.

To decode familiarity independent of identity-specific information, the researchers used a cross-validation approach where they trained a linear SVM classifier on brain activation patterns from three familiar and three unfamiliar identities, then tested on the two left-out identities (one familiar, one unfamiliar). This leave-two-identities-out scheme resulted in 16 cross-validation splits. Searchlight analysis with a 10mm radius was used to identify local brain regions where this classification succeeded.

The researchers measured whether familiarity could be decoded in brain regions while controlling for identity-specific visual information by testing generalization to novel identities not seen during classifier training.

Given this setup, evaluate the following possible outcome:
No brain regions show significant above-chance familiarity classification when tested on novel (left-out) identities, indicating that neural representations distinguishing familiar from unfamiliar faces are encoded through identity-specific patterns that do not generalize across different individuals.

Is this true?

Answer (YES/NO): NO